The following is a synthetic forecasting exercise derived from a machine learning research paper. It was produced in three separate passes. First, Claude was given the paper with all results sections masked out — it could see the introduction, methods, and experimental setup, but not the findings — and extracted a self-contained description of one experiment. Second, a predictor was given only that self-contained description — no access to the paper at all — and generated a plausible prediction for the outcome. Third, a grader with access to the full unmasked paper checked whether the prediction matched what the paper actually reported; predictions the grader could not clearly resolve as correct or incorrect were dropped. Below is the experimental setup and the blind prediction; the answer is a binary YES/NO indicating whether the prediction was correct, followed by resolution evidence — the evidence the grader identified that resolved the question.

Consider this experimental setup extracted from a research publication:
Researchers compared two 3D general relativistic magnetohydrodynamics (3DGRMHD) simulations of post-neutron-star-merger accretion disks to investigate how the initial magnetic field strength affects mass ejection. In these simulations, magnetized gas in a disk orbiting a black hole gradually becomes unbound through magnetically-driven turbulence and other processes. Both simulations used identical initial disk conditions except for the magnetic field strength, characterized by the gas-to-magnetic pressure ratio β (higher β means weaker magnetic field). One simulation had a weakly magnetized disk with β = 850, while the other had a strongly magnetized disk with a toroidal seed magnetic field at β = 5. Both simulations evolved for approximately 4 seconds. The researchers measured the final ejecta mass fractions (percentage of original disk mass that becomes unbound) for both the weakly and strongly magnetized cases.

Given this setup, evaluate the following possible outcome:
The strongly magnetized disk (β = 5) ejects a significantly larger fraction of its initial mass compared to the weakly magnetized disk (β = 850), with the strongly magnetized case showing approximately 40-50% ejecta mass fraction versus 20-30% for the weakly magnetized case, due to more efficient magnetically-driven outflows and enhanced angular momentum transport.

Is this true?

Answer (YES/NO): NO